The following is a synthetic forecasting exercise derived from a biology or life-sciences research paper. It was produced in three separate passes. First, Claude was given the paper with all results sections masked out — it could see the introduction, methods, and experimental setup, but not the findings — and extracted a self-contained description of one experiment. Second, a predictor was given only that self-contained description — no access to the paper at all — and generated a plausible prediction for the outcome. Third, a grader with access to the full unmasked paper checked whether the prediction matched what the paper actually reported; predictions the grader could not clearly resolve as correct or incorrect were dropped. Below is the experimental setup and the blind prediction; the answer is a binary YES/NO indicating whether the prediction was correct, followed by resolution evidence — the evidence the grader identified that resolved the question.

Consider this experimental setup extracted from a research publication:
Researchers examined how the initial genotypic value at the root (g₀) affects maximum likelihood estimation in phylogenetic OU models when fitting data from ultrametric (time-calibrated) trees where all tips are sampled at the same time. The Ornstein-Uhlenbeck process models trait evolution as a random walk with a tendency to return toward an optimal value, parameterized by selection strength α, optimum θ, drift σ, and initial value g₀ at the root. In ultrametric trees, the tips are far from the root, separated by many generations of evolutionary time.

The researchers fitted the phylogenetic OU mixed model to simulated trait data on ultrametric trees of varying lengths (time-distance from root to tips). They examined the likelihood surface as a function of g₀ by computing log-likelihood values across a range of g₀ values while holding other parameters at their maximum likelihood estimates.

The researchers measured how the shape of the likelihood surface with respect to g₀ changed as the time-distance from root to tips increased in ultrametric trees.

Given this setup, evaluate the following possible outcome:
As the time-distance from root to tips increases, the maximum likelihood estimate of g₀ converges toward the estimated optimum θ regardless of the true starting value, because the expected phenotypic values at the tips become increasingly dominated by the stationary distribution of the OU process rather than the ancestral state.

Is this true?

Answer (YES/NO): NO